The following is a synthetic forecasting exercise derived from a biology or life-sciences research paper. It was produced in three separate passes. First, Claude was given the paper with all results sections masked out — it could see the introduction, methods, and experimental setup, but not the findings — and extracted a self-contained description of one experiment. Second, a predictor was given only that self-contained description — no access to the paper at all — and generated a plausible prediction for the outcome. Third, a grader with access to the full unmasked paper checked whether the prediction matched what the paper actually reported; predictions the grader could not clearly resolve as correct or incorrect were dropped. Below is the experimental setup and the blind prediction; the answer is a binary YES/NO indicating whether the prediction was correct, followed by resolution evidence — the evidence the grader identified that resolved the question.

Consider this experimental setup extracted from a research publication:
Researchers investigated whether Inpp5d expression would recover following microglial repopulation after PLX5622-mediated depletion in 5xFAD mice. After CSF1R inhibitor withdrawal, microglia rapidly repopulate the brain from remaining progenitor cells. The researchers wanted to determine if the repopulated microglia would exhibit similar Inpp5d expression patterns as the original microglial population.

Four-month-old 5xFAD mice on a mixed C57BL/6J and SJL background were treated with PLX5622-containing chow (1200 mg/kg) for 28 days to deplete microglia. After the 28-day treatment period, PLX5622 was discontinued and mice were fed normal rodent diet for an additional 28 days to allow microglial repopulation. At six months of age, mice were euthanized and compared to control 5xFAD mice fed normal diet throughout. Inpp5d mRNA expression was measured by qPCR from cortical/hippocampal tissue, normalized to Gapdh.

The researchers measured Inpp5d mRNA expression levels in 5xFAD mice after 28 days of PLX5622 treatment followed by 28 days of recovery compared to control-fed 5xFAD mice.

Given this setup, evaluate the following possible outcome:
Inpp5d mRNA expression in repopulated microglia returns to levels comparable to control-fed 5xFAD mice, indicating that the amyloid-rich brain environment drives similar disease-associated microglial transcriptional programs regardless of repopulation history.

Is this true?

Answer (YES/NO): YES